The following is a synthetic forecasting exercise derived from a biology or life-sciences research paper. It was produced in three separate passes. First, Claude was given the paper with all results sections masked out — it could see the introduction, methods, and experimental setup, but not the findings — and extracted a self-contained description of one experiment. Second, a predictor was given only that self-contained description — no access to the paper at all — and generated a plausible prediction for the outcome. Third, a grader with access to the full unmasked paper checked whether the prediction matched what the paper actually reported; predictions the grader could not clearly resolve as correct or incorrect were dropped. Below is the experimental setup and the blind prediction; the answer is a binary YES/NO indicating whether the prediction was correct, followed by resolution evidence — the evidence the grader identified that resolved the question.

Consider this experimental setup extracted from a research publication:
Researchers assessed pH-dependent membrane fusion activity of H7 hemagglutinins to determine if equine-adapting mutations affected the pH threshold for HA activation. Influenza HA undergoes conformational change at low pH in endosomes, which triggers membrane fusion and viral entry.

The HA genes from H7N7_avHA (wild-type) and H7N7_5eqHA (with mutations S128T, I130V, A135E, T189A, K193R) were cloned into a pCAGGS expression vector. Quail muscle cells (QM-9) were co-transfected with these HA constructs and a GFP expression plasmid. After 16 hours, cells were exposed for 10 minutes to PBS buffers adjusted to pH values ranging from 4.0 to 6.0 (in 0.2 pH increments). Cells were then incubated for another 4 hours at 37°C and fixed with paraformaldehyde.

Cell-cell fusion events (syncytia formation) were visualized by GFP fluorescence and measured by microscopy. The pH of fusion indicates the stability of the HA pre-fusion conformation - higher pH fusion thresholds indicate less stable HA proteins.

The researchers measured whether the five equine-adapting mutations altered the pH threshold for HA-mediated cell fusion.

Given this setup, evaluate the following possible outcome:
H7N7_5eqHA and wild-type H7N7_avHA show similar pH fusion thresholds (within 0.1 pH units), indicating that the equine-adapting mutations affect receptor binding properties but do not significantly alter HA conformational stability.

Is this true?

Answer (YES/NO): YES